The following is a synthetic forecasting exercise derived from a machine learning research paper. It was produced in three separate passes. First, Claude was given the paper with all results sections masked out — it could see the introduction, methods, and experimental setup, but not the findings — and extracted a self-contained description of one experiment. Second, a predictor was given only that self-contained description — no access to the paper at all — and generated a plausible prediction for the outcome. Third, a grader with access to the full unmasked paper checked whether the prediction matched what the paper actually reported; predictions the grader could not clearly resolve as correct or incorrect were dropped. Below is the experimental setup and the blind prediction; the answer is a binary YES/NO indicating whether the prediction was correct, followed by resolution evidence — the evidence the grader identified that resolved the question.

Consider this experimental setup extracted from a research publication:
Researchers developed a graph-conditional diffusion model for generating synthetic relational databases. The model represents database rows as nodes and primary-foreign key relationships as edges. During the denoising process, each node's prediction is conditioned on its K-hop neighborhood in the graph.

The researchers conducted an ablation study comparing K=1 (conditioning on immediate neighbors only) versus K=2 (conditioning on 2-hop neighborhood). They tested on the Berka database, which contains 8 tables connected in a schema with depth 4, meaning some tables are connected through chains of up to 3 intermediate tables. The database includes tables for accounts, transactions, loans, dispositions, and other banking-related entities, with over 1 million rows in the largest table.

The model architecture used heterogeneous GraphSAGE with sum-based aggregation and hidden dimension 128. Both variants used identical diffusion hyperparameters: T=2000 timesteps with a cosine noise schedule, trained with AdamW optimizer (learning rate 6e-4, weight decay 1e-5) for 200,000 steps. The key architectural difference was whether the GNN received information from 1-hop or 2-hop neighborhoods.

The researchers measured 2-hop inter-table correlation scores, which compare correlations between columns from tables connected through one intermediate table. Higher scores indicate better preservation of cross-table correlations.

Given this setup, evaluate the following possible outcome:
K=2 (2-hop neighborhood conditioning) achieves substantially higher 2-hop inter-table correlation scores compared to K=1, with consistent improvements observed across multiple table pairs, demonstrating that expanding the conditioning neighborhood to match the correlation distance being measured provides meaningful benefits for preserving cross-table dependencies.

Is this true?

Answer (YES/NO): NO